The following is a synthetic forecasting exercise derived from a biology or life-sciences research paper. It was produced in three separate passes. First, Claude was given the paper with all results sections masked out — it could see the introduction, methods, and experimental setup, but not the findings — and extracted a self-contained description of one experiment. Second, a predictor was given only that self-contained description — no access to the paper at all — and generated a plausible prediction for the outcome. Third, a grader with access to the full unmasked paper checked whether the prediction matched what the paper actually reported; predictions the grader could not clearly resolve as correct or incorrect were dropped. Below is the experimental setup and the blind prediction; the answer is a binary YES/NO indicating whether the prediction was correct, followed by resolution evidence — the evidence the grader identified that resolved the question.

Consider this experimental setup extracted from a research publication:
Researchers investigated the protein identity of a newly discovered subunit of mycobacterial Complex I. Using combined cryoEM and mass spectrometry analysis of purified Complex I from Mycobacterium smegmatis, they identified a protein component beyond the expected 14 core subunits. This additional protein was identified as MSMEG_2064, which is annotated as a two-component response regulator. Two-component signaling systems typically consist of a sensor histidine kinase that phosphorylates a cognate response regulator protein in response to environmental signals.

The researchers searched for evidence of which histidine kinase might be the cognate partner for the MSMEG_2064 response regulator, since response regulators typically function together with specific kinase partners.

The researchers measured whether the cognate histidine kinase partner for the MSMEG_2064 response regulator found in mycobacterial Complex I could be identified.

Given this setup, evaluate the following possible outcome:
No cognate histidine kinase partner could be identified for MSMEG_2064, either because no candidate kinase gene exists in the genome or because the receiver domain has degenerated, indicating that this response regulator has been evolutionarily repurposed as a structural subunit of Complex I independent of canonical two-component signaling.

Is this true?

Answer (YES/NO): NO